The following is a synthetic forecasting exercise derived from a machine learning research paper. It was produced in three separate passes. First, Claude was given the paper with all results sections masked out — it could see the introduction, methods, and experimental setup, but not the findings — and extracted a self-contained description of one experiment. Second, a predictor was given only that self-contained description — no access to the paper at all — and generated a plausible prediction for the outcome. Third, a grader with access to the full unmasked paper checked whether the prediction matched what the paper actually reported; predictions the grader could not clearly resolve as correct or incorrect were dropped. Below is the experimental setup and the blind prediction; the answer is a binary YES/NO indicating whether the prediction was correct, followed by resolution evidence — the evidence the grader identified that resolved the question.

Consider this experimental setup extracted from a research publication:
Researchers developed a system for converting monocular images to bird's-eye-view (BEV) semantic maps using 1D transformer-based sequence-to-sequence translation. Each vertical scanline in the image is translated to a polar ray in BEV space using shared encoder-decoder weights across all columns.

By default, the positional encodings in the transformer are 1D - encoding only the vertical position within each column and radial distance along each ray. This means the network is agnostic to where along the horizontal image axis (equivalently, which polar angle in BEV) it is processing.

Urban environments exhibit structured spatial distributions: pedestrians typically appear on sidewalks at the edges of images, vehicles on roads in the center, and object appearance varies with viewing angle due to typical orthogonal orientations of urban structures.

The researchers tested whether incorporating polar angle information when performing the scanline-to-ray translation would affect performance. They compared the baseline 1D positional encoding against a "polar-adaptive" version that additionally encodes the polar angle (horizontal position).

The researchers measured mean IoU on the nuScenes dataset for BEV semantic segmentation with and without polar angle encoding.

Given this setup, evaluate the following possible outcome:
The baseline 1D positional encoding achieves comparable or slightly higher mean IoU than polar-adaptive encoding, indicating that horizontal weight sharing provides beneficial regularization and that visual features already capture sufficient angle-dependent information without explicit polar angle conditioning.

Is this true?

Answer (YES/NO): NO